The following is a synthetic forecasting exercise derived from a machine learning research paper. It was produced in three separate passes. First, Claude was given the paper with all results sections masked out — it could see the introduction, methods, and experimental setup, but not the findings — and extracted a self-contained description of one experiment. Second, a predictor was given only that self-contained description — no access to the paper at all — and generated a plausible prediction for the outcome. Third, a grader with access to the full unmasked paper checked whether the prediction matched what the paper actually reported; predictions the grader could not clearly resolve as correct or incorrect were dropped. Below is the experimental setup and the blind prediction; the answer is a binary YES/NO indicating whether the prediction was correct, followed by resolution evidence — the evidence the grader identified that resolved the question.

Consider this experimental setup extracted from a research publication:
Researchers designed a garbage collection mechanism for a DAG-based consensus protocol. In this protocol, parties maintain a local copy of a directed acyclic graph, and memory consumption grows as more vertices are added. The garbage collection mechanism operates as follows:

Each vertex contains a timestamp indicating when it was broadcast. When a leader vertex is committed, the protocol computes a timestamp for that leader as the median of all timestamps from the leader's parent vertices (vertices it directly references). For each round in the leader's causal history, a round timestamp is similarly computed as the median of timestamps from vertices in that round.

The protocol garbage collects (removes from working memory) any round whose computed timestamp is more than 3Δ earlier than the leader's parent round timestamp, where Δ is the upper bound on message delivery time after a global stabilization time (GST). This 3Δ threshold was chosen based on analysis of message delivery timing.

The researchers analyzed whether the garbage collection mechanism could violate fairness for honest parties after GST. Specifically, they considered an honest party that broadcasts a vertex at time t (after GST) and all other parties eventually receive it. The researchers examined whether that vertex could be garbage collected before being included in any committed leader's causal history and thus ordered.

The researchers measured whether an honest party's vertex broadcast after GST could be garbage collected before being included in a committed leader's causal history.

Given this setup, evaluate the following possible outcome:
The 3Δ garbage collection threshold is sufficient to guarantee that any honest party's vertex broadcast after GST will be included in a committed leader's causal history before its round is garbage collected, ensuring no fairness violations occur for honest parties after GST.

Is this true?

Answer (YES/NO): YES